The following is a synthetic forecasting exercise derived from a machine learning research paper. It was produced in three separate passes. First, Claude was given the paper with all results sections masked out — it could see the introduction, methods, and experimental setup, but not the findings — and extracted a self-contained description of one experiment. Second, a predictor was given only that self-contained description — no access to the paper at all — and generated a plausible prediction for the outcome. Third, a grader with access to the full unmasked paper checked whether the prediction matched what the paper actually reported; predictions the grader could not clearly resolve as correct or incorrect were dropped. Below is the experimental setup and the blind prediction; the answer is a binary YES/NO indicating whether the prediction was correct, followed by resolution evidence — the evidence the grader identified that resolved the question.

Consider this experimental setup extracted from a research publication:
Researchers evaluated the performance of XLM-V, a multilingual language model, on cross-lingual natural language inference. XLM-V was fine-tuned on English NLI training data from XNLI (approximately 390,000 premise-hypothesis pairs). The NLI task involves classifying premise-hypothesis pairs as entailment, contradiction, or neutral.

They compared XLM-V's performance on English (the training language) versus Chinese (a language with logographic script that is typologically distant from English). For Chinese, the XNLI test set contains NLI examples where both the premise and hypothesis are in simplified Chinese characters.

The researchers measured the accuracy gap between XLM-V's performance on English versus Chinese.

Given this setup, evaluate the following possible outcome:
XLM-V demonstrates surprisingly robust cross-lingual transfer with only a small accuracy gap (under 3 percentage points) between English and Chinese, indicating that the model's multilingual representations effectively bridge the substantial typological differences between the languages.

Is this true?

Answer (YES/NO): NO